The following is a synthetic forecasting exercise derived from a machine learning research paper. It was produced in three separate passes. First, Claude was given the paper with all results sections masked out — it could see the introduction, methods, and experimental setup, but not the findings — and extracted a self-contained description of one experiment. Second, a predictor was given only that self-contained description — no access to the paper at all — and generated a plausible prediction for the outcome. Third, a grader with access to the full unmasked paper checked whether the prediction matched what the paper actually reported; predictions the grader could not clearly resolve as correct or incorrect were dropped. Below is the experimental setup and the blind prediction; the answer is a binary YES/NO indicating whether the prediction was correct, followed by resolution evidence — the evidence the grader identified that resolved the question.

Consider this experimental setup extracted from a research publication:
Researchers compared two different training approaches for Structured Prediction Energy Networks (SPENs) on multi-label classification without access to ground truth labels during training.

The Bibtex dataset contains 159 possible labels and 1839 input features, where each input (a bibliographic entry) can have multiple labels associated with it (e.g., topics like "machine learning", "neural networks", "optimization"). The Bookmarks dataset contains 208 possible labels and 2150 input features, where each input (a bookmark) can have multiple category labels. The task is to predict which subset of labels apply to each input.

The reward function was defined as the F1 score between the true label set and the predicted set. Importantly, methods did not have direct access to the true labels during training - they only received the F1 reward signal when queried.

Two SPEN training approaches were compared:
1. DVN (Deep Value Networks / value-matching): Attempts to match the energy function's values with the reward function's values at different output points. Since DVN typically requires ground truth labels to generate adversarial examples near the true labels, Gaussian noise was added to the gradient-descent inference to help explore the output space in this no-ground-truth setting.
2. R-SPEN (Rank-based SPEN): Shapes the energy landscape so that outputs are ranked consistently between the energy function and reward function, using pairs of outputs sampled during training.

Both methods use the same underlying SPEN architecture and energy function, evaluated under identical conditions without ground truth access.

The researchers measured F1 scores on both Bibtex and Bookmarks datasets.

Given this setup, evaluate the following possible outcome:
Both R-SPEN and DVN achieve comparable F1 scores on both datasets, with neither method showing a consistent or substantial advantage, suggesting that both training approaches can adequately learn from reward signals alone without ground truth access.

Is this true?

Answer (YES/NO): NO